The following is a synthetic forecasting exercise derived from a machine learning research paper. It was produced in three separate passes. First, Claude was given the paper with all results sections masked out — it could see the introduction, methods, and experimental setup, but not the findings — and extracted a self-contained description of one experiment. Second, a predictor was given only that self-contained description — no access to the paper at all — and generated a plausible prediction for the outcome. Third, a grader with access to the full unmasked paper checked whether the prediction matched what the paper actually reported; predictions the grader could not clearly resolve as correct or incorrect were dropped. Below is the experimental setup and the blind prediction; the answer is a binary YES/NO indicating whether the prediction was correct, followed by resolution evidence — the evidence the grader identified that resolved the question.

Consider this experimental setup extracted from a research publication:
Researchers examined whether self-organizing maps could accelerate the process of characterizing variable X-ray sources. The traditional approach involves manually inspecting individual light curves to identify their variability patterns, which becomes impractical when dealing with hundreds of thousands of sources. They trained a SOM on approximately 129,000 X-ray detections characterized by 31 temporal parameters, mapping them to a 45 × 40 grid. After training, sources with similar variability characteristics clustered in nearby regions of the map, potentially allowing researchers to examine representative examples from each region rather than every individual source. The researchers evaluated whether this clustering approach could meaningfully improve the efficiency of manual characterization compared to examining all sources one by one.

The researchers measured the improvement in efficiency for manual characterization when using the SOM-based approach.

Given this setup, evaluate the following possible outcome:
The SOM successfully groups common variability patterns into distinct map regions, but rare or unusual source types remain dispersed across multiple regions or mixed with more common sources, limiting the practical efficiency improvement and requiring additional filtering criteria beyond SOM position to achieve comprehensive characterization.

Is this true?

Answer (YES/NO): NO